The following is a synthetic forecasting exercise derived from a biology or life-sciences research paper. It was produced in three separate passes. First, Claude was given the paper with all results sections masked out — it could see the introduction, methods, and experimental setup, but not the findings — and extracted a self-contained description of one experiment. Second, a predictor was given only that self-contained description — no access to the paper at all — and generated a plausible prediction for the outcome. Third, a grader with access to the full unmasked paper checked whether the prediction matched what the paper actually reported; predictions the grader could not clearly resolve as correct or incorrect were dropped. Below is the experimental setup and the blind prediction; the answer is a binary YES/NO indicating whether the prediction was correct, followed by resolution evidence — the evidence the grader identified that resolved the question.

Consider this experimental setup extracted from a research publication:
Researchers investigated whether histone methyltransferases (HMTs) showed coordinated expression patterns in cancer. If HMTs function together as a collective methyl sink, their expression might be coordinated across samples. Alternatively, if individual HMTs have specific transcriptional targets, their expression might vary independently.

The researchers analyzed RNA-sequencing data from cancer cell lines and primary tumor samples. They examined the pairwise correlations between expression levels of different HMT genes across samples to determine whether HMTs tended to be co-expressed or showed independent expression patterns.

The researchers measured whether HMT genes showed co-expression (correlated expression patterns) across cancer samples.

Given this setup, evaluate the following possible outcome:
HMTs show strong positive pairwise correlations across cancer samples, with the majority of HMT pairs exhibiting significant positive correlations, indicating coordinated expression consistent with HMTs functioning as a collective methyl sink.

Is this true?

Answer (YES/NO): YES